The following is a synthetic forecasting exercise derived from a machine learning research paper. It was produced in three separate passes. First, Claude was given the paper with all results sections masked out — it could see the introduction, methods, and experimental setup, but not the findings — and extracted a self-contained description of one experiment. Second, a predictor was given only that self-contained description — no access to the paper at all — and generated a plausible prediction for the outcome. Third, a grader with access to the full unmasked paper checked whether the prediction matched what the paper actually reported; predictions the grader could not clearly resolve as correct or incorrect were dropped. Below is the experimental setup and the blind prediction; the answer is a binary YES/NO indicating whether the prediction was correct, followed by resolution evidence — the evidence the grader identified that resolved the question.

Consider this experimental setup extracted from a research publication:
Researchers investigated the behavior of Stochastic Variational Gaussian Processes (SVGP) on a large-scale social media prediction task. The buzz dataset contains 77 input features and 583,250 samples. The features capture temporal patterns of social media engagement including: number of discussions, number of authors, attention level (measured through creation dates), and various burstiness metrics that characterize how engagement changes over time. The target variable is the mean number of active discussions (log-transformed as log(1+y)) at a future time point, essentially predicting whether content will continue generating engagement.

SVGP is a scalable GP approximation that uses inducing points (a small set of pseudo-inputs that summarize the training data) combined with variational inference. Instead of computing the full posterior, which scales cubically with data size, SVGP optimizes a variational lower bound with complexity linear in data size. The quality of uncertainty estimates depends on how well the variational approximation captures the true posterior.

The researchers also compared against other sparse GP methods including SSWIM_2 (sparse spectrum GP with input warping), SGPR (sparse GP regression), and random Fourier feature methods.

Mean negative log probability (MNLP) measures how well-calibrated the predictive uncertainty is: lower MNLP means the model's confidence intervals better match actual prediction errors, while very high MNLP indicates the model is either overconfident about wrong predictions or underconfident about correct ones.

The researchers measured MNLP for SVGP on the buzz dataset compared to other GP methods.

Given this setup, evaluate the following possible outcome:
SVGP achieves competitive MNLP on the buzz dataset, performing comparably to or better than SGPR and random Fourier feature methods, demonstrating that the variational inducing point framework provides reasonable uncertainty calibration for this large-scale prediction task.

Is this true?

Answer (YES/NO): NO